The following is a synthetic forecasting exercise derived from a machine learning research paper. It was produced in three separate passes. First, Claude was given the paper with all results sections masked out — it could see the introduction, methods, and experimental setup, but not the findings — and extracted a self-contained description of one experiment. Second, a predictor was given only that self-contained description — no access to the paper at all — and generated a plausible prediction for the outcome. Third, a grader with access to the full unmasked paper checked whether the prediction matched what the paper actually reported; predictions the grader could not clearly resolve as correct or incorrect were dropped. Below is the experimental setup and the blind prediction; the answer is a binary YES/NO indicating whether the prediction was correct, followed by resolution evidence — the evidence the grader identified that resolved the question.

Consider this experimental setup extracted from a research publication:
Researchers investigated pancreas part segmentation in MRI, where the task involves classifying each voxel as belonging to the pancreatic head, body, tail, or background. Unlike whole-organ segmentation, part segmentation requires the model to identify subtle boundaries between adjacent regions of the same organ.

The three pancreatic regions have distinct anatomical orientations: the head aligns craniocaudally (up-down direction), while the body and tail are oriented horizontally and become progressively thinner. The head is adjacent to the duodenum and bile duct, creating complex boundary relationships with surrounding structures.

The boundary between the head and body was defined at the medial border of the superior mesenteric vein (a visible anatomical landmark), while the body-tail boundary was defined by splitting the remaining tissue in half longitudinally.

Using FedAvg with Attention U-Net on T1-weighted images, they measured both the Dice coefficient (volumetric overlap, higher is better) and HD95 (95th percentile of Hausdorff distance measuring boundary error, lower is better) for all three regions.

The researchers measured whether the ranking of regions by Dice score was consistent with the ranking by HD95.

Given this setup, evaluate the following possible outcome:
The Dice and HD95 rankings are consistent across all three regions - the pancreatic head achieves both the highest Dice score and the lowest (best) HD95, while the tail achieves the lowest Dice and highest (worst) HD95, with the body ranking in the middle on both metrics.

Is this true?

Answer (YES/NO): YES